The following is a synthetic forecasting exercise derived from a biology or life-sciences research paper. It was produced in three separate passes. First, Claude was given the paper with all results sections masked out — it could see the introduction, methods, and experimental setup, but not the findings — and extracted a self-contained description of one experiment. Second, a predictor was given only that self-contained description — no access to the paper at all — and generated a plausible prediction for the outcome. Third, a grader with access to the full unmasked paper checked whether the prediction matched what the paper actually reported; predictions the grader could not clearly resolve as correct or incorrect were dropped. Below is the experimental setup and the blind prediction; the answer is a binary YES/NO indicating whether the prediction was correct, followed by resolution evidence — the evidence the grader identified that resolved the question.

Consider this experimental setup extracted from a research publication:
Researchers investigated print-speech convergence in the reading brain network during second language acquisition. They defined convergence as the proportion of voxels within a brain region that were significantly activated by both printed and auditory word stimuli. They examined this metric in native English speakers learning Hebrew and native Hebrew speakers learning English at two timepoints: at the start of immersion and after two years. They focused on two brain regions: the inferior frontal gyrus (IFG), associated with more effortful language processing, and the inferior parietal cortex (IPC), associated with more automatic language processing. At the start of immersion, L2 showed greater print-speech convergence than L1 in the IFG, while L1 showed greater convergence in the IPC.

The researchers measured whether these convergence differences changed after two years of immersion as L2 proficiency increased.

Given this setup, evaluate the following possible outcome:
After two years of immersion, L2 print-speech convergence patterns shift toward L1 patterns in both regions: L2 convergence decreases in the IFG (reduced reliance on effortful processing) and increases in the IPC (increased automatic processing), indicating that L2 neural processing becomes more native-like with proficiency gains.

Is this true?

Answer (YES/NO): NO